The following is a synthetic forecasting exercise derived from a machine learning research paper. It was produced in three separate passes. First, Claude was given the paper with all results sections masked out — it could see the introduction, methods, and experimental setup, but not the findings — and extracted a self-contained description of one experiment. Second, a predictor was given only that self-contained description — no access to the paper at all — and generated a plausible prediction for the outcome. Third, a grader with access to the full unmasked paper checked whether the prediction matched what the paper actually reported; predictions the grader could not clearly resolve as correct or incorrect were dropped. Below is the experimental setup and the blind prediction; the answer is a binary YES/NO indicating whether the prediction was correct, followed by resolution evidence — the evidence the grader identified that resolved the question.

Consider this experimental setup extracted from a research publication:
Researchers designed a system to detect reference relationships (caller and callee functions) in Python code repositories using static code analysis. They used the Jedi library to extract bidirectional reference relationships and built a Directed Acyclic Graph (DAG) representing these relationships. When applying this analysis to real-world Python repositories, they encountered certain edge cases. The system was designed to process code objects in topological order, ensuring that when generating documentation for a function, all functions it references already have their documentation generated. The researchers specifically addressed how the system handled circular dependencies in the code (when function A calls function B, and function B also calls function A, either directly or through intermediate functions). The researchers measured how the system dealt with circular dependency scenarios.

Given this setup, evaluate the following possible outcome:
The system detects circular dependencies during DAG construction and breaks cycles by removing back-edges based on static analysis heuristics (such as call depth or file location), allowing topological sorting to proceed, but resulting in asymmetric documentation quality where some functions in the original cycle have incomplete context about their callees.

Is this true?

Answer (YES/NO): NO